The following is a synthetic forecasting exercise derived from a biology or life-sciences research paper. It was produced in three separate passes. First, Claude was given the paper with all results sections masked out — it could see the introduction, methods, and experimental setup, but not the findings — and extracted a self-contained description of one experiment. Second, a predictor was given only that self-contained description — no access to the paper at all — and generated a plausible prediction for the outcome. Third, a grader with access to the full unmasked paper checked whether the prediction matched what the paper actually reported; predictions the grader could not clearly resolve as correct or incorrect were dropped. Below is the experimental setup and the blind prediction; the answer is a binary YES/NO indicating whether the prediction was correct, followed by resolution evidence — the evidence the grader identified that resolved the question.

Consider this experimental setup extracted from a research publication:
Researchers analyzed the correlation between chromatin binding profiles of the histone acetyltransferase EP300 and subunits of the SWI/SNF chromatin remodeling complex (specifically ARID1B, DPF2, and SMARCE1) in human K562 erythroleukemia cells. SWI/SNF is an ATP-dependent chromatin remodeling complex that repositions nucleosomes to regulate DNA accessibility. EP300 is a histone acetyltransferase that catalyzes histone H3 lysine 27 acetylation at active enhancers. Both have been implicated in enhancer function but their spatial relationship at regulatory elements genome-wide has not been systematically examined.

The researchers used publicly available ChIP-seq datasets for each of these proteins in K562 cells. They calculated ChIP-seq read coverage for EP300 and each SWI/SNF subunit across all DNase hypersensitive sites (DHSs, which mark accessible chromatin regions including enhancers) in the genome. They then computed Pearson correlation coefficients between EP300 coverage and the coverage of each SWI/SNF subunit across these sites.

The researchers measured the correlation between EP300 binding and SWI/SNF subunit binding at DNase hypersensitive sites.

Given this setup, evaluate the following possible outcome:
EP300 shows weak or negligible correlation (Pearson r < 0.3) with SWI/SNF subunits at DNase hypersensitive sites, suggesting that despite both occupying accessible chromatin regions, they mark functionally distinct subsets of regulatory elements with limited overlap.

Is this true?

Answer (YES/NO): NO